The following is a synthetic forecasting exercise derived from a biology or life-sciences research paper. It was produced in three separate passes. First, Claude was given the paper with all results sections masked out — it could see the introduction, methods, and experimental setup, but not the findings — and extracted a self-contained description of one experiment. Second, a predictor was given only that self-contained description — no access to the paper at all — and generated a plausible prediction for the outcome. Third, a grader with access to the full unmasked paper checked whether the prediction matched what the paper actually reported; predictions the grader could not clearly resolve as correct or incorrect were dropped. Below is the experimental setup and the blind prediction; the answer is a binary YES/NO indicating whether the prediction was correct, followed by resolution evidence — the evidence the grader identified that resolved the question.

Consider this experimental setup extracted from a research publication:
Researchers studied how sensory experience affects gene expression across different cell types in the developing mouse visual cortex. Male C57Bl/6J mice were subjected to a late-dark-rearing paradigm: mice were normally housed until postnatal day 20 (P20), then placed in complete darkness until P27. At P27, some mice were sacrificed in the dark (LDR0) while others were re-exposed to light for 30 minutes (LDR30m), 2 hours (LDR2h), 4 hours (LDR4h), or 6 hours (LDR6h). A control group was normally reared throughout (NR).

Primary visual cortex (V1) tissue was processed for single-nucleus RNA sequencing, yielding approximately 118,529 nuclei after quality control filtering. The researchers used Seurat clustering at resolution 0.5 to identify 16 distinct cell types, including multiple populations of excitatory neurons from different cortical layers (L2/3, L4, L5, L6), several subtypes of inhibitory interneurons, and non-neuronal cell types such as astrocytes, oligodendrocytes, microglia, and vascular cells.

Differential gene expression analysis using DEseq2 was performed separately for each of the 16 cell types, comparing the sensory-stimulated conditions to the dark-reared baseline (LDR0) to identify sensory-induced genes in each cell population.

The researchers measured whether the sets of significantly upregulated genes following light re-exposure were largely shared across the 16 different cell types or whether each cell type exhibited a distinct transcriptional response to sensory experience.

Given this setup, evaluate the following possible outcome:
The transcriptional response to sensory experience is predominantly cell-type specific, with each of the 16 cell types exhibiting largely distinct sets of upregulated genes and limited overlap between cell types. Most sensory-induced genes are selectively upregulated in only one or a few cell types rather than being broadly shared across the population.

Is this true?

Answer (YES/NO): YES